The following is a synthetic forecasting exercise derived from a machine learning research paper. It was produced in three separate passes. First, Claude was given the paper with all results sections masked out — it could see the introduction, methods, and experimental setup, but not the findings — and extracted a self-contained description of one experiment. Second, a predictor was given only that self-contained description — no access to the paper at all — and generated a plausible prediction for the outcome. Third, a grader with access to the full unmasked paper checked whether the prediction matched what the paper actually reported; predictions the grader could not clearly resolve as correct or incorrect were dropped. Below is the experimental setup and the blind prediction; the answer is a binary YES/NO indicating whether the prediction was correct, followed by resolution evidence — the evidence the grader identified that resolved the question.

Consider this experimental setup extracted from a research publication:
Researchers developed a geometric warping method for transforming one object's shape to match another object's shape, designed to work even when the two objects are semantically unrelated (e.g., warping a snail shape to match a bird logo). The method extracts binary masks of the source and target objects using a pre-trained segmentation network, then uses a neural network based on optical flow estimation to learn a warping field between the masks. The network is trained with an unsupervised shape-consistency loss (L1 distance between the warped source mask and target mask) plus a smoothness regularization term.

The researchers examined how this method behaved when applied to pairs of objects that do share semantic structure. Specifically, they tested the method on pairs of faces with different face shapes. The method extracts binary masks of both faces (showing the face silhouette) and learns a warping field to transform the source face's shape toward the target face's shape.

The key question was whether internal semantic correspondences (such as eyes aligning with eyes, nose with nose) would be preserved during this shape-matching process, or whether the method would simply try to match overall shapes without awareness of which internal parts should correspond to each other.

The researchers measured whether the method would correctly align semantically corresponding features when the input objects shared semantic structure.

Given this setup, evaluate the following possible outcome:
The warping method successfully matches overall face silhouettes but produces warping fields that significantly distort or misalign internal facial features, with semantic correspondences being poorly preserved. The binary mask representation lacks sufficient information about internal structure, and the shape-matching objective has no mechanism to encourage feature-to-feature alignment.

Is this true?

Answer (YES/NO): YES